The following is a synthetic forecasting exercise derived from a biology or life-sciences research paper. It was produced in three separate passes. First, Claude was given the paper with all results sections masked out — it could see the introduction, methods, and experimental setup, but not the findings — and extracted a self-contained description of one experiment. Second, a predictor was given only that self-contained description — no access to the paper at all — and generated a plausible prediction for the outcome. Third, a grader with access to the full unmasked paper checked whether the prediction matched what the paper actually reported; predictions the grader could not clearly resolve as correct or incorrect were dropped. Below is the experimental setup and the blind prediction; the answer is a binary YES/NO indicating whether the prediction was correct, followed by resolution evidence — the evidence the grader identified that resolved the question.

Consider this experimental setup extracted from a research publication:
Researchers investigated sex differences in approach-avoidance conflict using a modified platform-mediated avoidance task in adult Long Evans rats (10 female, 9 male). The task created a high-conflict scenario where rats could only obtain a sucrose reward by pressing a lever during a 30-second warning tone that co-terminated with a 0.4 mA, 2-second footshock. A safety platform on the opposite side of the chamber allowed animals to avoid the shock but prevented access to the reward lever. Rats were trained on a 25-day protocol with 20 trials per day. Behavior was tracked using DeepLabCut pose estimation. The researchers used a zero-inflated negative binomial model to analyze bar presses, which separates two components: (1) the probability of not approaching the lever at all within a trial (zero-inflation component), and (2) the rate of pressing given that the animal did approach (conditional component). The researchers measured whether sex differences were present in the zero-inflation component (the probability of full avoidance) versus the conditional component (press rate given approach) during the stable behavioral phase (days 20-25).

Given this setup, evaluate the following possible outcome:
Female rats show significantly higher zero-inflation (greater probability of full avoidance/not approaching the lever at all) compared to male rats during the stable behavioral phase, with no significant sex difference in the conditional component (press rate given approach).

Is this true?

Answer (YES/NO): NO